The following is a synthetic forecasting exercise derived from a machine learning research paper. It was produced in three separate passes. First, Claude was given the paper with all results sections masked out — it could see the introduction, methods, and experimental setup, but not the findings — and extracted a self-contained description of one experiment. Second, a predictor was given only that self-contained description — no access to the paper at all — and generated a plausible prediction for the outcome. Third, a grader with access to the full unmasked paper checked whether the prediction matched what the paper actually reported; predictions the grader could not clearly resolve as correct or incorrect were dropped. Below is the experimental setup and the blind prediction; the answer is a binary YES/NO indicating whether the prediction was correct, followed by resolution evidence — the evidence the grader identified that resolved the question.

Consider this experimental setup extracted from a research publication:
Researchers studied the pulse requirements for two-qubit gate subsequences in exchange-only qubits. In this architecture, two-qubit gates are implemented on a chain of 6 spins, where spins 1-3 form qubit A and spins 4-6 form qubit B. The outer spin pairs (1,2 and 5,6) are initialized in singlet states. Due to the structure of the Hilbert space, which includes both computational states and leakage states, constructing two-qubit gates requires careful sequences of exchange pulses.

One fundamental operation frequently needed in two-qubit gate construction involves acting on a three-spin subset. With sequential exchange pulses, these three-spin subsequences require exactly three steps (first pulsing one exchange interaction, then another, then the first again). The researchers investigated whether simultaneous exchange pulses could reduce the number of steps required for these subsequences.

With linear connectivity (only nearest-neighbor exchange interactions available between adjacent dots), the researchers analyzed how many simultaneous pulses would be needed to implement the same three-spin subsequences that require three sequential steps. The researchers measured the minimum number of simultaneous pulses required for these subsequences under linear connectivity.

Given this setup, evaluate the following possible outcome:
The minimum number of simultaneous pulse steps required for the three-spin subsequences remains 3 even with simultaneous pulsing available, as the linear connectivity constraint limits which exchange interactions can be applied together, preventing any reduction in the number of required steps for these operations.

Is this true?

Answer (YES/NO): NO